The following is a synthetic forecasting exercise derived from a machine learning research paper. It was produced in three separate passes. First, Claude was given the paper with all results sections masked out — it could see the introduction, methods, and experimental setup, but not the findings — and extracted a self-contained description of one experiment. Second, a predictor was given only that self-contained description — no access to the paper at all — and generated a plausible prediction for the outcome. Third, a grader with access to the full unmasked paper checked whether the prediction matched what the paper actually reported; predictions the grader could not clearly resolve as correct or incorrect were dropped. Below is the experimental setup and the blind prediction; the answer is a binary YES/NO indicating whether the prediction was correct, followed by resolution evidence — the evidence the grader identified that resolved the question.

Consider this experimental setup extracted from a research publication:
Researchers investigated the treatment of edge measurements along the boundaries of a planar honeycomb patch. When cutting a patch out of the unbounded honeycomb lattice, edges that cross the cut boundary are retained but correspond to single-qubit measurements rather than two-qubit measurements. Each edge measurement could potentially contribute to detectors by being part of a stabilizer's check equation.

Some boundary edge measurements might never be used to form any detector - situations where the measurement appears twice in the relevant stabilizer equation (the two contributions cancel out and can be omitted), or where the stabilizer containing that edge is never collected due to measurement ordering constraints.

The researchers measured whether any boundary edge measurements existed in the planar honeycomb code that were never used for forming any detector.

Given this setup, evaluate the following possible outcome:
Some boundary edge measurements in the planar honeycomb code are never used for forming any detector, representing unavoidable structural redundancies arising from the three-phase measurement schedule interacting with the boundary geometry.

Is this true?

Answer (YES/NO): YES